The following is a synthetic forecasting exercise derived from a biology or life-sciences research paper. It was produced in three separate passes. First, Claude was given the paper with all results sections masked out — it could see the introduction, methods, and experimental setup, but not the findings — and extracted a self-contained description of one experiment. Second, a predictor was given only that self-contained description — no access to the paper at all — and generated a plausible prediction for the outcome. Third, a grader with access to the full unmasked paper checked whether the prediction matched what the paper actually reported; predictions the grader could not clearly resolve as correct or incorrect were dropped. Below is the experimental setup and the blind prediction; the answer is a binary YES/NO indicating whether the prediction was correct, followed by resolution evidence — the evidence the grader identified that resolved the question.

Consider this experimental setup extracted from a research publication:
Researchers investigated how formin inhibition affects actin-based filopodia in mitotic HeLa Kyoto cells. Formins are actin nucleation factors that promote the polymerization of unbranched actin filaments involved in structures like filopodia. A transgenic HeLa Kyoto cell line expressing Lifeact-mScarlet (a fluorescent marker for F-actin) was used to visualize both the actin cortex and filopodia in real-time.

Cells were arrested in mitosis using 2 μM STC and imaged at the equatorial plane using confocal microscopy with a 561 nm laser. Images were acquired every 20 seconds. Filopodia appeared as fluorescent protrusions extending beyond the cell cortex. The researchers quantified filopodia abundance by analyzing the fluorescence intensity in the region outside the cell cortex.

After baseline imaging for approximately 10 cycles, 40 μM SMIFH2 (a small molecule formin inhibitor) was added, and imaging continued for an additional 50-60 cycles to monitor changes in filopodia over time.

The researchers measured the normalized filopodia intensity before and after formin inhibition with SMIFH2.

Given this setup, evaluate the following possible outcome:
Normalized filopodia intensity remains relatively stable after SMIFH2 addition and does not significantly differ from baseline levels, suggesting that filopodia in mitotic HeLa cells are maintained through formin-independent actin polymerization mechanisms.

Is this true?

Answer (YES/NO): NO